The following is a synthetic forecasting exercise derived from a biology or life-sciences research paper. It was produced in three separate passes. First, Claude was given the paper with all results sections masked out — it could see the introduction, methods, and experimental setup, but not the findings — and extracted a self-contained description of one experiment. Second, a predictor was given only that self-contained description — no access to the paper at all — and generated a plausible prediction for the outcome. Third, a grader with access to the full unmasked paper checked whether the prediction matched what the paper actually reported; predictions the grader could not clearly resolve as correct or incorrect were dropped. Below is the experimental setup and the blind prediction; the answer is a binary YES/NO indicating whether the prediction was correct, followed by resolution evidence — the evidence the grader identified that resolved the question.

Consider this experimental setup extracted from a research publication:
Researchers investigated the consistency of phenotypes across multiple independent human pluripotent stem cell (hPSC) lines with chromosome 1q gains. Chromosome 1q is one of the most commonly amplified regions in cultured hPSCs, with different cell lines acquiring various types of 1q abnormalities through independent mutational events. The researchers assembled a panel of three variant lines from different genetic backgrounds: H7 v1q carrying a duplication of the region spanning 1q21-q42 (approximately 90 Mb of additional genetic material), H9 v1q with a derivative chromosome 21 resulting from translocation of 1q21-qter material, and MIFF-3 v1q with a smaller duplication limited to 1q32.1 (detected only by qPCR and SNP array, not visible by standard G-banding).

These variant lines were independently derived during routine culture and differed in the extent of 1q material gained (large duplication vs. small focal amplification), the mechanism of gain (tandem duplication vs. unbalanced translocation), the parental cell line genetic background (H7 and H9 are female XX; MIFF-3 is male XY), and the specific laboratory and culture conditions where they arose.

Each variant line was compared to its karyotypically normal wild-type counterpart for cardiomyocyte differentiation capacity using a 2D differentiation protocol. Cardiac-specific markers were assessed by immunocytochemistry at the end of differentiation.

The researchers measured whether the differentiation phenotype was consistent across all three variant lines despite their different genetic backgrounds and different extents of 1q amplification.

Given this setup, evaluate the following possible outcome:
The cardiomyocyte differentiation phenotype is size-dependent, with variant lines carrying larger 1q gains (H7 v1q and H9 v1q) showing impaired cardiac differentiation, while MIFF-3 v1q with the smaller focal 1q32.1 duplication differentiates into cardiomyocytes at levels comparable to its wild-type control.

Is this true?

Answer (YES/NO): NO